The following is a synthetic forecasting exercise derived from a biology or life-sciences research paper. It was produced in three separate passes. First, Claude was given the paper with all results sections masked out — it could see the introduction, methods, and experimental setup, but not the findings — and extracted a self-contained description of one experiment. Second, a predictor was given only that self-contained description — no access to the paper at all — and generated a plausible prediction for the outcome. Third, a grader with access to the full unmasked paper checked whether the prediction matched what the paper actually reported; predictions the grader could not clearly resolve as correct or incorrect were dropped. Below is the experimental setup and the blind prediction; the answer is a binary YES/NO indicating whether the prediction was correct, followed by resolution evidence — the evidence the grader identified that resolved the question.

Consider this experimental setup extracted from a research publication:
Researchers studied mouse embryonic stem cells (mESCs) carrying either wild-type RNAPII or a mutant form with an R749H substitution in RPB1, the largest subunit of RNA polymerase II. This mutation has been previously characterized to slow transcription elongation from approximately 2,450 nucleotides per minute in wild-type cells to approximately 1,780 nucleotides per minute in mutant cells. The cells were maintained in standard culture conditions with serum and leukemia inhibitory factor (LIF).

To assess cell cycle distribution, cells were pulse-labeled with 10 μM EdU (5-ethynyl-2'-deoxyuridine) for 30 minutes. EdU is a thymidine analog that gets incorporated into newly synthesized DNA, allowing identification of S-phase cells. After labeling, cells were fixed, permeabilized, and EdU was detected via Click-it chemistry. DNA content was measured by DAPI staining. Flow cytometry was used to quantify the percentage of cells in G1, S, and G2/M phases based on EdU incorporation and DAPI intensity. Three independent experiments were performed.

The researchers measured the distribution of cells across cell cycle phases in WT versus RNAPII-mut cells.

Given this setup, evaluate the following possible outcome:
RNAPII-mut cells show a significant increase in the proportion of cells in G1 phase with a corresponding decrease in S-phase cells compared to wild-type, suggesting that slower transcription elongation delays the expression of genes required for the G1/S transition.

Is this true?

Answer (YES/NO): NO